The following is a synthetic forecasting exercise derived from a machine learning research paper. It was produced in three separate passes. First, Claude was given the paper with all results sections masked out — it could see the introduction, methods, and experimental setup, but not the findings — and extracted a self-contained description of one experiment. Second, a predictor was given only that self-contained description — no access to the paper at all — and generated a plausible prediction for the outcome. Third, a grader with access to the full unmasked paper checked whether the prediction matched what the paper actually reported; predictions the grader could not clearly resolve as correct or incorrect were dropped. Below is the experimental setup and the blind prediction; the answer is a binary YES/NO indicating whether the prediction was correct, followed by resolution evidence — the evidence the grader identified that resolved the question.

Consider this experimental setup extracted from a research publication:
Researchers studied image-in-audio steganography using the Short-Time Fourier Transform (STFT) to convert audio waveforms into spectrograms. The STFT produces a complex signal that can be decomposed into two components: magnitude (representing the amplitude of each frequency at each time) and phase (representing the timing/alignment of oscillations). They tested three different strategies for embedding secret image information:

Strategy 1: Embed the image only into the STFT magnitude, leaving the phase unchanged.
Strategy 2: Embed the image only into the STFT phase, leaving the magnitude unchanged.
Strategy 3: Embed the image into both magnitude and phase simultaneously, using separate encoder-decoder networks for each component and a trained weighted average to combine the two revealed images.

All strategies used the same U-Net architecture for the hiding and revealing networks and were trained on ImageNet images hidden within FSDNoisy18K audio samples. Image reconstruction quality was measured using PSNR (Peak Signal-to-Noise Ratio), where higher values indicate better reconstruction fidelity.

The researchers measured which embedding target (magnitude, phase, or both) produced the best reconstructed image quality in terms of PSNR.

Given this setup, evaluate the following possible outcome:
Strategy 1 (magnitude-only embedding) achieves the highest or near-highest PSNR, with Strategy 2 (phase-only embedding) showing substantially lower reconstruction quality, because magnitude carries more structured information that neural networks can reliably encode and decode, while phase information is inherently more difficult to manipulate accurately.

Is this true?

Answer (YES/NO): NO